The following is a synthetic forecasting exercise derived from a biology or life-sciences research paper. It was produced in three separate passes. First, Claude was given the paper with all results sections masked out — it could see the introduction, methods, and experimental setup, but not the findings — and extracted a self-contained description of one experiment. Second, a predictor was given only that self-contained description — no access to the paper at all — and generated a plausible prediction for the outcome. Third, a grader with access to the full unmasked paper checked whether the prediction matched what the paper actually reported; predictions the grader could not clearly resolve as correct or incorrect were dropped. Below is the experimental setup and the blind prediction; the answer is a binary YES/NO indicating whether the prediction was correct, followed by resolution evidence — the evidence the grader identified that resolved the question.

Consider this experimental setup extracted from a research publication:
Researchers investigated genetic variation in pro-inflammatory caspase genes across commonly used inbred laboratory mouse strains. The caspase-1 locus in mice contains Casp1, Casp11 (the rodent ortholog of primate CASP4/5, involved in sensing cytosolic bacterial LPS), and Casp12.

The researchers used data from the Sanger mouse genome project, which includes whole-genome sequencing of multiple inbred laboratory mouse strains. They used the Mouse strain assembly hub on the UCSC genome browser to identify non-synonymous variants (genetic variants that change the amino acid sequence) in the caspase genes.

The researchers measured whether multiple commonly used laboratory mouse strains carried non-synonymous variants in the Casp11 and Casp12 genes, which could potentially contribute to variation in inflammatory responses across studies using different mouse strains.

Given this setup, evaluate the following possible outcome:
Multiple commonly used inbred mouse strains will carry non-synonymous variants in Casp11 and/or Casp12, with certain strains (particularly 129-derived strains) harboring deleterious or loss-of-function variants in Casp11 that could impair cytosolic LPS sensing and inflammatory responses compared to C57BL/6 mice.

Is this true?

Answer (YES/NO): YES